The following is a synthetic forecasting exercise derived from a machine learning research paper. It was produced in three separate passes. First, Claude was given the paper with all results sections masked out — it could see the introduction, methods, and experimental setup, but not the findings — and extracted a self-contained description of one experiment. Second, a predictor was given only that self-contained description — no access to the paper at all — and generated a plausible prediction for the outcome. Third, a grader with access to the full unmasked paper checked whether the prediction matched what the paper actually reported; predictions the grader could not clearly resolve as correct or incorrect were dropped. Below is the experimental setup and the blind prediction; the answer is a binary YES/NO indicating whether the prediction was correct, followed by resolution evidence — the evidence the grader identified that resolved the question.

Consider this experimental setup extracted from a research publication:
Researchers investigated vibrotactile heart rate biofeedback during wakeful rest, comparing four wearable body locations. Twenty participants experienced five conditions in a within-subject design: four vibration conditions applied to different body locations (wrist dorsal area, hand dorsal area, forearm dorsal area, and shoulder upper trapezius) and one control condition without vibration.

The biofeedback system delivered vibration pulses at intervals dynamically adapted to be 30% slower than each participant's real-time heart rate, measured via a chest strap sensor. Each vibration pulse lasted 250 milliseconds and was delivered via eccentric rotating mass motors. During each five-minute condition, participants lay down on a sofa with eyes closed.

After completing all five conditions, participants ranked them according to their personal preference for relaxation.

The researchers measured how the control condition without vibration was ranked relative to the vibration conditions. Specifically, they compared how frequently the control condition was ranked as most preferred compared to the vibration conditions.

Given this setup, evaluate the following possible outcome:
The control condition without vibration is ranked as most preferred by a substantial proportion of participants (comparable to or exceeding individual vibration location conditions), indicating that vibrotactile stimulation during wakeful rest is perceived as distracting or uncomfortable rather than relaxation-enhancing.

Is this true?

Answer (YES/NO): NO